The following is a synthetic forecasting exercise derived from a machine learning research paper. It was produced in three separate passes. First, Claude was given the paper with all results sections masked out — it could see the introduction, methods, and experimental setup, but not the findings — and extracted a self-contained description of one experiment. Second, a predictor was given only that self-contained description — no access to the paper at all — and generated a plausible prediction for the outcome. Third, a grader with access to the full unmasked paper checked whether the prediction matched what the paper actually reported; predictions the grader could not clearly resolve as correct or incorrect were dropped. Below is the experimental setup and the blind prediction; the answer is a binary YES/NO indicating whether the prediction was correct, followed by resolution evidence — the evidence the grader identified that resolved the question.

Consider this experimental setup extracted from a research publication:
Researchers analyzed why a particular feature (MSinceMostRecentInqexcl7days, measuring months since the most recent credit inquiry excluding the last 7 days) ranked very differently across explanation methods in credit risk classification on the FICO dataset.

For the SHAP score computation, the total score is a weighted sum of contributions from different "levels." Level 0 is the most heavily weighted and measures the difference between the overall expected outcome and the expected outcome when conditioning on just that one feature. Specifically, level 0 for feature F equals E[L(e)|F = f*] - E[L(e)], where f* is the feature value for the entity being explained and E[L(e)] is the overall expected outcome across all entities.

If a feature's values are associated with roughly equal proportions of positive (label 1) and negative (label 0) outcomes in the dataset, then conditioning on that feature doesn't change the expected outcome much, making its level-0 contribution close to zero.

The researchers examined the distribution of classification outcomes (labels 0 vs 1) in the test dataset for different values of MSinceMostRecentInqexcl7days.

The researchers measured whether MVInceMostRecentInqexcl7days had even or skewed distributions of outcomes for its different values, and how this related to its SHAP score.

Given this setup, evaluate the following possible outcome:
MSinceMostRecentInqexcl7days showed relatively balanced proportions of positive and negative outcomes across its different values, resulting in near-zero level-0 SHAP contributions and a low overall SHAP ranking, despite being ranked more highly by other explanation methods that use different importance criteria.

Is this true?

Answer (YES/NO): YES